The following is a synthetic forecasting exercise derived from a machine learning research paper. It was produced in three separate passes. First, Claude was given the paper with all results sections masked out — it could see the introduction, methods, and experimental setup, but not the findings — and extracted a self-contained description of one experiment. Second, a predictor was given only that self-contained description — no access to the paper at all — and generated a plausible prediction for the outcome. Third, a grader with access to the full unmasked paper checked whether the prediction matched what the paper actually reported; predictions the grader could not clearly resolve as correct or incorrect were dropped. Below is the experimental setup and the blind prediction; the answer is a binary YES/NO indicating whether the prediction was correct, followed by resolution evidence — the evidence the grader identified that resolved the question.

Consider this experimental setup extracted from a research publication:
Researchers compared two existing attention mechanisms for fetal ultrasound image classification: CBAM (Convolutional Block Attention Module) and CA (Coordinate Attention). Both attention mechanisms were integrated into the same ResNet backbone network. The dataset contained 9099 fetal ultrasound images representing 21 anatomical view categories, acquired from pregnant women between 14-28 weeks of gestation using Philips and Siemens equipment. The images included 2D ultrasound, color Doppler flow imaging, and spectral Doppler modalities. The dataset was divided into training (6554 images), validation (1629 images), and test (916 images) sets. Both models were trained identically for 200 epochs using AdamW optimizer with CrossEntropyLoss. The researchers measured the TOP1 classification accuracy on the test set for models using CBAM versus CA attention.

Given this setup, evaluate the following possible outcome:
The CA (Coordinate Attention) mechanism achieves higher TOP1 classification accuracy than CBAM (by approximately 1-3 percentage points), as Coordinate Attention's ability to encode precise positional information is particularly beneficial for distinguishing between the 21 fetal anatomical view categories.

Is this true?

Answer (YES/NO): NO